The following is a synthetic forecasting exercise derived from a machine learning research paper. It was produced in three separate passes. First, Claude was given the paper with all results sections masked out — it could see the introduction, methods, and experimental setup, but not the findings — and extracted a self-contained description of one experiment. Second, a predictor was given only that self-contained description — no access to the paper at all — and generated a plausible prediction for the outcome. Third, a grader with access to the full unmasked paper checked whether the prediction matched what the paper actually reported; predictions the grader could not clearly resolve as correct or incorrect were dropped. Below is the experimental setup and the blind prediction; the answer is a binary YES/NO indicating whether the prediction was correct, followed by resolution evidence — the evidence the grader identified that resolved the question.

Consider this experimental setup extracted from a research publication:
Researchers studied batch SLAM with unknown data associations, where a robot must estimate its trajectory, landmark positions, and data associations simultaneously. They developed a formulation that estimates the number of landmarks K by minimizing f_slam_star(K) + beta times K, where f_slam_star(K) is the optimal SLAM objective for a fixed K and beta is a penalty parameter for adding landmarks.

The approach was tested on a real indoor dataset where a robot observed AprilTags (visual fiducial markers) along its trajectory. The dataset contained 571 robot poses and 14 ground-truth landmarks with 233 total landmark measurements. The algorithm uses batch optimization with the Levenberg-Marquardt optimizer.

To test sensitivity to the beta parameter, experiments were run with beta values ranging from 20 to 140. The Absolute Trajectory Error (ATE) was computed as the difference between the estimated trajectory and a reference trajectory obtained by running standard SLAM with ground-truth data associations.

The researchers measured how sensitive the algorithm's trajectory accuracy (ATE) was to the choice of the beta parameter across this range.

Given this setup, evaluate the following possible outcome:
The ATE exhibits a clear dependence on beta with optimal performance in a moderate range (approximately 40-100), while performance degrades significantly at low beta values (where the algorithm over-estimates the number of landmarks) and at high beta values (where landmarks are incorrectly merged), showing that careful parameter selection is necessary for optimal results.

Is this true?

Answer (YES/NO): NO